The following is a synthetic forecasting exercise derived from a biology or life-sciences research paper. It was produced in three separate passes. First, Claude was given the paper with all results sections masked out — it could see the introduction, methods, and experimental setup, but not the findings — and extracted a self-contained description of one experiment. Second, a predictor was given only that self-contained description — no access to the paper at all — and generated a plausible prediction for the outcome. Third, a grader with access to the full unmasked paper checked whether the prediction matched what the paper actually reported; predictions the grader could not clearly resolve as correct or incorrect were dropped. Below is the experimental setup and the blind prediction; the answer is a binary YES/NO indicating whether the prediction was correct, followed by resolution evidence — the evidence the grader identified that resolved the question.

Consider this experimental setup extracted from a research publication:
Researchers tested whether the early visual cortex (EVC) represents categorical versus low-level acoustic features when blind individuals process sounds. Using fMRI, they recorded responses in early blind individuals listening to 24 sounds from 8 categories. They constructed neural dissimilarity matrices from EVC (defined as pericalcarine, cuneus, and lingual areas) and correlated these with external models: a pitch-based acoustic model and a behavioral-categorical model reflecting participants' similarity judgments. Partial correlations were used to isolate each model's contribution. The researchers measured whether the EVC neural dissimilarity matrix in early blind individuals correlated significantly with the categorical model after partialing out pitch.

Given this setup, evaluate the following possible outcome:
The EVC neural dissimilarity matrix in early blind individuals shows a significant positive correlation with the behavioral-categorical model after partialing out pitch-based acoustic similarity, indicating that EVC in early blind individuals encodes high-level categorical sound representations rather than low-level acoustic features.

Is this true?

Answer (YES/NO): NO